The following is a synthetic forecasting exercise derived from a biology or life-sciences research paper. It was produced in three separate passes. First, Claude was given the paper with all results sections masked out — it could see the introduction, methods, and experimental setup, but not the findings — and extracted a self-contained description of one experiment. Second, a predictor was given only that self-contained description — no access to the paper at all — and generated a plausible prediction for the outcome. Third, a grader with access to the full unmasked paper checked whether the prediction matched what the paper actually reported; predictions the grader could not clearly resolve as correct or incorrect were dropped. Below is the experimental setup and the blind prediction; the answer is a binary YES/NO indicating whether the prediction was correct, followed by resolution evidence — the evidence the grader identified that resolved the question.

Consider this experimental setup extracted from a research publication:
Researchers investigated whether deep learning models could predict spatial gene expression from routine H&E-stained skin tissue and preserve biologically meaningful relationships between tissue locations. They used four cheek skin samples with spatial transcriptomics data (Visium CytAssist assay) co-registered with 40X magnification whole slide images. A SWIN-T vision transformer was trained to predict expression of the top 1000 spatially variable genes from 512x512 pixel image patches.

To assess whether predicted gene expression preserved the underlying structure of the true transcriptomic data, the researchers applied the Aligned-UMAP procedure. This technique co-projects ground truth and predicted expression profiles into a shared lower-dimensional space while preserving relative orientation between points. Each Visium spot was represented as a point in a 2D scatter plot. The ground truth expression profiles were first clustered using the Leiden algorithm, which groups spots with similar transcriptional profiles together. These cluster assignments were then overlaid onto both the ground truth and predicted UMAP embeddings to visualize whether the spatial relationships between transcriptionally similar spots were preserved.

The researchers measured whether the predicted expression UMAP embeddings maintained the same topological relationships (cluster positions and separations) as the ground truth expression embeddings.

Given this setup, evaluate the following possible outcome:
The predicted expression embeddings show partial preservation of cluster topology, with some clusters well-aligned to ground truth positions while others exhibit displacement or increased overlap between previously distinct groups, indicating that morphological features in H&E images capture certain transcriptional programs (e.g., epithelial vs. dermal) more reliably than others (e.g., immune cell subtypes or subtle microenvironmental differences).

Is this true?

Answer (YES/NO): NO